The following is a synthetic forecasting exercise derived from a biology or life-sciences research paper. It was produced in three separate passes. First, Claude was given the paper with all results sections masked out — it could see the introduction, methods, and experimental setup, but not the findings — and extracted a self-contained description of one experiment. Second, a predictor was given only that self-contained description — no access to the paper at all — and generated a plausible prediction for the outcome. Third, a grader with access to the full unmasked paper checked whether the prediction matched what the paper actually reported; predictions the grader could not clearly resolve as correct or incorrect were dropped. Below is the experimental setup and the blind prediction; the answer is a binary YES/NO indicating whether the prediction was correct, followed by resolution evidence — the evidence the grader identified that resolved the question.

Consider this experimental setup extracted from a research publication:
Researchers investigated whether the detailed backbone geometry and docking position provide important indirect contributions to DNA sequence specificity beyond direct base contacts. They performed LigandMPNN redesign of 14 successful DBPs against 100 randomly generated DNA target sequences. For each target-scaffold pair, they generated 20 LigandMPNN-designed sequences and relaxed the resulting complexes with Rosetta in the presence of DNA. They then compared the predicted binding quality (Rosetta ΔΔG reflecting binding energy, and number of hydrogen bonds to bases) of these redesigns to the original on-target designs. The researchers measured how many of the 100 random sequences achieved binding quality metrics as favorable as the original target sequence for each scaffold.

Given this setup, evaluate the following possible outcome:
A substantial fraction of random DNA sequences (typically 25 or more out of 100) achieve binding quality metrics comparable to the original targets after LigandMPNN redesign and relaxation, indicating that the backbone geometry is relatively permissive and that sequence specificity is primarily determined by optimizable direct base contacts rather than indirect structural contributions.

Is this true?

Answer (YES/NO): NO